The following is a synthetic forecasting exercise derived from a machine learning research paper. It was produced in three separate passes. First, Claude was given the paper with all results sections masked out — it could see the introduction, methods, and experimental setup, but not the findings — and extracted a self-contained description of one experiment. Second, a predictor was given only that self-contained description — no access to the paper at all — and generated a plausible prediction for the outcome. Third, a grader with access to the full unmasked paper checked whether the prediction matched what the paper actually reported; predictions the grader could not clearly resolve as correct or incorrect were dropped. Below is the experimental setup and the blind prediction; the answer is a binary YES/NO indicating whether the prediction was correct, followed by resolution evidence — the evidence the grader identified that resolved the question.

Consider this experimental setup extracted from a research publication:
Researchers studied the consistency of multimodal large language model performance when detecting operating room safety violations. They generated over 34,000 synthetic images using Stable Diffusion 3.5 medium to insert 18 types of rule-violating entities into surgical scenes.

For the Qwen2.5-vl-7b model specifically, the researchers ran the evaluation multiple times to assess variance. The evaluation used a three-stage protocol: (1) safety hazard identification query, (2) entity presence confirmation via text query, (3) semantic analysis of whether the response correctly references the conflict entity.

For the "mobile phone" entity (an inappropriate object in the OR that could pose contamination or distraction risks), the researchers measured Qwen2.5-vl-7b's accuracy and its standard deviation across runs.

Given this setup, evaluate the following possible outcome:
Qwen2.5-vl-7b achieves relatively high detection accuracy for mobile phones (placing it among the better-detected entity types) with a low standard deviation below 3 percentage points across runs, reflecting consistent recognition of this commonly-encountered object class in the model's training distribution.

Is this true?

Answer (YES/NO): NO